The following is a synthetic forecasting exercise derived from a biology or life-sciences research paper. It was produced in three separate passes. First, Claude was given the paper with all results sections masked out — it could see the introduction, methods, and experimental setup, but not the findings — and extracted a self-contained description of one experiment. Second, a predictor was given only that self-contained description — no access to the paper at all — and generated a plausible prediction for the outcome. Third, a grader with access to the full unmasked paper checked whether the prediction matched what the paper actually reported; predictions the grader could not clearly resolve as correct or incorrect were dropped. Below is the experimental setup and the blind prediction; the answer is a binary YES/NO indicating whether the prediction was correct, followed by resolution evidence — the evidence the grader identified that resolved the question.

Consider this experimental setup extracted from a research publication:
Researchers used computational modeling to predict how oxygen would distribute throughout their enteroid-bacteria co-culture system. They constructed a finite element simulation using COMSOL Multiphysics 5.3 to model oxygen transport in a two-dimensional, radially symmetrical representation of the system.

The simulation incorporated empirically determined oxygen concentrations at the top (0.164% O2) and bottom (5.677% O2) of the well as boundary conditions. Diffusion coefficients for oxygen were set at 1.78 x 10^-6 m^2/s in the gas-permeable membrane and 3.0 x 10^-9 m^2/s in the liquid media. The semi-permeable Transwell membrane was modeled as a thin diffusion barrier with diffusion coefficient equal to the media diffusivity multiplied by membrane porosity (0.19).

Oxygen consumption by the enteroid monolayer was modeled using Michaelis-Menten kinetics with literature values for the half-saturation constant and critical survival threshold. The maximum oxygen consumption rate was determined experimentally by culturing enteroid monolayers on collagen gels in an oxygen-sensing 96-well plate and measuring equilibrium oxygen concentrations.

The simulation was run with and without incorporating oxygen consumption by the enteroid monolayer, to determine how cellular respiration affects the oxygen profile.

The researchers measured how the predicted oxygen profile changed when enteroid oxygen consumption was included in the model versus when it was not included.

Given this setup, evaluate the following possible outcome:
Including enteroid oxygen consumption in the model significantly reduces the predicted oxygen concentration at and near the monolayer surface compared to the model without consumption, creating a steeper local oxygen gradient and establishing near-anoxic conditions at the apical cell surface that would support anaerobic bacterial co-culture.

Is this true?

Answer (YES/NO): YES